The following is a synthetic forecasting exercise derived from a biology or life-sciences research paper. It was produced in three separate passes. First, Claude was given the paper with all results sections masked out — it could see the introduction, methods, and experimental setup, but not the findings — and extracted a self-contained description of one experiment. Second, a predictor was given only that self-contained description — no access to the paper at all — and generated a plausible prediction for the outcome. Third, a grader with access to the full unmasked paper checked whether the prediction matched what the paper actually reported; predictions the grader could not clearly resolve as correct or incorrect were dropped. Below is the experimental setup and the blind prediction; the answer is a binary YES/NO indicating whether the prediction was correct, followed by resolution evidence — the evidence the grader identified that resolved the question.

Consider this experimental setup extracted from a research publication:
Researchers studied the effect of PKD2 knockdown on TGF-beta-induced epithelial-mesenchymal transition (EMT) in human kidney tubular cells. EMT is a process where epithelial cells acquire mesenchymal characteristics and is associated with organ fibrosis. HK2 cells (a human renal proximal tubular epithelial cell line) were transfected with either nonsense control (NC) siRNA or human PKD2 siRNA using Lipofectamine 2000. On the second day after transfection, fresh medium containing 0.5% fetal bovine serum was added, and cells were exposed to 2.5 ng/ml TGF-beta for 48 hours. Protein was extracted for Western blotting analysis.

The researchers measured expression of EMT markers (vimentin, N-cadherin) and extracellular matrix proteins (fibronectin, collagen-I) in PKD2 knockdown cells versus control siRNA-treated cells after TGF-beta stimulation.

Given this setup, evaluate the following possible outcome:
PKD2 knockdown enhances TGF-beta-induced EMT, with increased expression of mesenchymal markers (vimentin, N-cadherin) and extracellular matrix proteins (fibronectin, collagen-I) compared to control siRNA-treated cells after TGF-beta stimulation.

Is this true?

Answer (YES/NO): NO